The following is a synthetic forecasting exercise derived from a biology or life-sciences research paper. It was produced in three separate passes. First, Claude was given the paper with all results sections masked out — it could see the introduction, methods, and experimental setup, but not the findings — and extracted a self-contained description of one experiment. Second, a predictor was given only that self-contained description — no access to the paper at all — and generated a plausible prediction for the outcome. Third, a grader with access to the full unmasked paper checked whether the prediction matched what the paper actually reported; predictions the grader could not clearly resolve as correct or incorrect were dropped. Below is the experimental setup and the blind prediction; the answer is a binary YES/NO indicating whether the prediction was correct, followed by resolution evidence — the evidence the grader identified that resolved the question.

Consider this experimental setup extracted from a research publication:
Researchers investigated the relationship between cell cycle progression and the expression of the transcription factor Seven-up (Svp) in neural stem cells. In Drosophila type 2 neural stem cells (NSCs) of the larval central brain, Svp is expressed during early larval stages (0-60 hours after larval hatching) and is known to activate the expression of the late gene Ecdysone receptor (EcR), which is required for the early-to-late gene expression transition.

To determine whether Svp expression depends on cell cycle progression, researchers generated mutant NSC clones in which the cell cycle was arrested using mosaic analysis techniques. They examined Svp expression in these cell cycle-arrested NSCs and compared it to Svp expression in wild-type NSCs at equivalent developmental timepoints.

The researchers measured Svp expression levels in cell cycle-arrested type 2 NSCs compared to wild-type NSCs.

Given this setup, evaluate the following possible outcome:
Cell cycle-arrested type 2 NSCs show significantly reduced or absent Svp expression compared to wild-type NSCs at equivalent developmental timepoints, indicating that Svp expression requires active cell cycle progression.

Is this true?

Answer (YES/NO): NO